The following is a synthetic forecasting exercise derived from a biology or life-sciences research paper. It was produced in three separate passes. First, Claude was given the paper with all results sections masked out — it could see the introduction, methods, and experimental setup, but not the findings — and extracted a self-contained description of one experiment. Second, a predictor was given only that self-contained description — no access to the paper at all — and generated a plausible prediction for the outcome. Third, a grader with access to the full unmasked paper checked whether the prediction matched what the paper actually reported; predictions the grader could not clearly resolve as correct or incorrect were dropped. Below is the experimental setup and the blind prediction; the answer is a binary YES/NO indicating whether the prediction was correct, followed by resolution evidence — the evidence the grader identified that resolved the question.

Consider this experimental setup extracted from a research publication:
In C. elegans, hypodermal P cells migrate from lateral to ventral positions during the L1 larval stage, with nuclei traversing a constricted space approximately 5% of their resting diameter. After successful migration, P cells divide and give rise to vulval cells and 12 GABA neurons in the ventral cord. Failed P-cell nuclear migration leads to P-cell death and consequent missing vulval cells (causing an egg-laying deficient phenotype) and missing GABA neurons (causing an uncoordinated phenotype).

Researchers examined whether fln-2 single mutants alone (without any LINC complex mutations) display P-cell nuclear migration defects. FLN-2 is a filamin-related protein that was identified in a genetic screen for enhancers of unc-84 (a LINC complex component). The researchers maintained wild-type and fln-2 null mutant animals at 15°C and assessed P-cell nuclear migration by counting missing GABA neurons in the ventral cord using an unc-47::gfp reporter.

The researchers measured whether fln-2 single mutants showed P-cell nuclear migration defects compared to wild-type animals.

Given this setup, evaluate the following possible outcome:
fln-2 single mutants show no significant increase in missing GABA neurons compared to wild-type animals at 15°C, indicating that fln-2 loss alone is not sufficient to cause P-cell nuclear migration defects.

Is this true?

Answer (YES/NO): NO